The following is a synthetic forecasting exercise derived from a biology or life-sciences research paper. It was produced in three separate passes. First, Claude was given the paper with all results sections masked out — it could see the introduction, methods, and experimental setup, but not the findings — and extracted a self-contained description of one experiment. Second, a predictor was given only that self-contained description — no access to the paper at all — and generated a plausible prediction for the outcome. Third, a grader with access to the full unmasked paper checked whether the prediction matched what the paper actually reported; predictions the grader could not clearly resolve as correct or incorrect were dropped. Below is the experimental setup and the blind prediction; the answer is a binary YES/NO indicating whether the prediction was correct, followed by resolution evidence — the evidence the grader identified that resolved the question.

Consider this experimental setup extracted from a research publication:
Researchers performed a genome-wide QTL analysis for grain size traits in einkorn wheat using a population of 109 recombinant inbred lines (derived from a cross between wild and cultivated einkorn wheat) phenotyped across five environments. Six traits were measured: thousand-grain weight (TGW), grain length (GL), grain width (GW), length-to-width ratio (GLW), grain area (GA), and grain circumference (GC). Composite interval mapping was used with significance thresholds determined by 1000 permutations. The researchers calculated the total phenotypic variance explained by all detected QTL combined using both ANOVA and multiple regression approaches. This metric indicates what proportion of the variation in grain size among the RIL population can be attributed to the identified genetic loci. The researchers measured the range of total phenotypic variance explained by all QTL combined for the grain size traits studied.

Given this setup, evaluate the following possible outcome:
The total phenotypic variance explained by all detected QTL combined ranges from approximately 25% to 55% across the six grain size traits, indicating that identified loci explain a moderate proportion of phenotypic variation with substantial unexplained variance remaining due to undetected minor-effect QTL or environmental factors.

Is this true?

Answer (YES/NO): NO